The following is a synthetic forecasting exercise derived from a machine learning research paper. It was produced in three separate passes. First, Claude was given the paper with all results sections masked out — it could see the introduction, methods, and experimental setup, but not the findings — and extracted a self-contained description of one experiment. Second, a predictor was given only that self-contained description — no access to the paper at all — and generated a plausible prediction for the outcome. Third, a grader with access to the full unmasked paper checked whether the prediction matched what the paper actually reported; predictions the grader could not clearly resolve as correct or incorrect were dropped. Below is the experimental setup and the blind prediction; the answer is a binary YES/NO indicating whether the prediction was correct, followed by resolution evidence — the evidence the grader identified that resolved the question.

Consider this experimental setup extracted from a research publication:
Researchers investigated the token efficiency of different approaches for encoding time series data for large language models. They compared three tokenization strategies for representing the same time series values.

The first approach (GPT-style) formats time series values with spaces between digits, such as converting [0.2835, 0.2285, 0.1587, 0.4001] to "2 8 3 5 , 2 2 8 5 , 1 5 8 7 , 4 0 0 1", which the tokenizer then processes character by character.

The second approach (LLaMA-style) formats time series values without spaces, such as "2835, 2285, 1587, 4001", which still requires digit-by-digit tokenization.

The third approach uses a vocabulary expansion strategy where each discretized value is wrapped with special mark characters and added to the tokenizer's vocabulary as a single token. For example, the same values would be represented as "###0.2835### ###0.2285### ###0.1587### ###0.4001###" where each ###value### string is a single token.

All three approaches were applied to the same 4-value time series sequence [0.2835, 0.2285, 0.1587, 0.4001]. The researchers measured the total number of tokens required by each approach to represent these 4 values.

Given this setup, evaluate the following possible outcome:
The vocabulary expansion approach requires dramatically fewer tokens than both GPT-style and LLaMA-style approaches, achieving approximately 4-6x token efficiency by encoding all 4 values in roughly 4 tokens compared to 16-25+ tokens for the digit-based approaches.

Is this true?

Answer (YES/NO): NO